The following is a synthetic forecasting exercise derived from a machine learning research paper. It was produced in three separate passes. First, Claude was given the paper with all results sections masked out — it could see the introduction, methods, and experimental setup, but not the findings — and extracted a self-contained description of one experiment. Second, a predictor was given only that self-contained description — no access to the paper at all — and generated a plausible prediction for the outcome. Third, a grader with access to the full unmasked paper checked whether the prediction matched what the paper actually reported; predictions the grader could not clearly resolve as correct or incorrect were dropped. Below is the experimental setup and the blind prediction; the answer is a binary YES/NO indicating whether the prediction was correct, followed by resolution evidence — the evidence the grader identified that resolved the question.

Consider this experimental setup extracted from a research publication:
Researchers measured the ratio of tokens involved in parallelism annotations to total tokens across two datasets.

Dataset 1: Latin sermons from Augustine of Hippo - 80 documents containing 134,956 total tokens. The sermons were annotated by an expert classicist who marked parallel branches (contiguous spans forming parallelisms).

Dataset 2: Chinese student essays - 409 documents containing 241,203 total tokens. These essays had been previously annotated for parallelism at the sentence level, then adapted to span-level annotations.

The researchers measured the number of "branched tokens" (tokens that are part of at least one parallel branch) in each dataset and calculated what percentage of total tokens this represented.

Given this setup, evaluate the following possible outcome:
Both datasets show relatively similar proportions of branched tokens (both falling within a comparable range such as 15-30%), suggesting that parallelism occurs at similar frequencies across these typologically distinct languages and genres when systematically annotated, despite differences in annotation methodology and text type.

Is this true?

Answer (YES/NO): NO